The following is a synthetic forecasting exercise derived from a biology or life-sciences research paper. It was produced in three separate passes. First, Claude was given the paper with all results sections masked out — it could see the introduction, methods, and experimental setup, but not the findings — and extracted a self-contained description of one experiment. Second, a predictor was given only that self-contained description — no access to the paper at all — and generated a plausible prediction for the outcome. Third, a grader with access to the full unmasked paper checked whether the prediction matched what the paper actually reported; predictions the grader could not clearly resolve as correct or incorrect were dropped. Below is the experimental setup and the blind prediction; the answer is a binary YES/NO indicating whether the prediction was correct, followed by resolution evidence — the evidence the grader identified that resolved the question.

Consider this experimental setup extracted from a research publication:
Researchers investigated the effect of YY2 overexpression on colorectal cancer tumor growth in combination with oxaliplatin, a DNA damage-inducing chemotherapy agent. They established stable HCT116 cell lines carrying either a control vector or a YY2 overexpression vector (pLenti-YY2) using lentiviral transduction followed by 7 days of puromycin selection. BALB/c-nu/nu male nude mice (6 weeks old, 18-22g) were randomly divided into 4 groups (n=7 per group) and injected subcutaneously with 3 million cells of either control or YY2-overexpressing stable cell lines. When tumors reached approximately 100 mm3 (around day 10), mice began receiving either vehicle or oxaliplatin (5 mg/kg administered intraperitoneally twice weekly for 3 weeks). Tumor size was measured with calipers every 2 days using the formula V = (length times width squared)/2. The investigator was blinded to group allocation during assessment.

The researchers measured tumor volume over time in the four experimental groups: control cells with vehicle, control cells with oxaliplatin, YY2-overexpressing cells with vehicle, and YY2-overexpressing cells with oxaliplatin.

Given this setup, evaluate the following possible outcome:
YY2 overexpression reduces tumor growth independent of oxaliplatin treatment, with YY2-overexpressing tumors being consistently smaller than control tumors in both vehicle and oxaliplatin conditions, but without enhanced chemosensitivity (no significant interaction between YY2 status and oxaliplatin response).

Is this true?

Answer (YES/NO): NO